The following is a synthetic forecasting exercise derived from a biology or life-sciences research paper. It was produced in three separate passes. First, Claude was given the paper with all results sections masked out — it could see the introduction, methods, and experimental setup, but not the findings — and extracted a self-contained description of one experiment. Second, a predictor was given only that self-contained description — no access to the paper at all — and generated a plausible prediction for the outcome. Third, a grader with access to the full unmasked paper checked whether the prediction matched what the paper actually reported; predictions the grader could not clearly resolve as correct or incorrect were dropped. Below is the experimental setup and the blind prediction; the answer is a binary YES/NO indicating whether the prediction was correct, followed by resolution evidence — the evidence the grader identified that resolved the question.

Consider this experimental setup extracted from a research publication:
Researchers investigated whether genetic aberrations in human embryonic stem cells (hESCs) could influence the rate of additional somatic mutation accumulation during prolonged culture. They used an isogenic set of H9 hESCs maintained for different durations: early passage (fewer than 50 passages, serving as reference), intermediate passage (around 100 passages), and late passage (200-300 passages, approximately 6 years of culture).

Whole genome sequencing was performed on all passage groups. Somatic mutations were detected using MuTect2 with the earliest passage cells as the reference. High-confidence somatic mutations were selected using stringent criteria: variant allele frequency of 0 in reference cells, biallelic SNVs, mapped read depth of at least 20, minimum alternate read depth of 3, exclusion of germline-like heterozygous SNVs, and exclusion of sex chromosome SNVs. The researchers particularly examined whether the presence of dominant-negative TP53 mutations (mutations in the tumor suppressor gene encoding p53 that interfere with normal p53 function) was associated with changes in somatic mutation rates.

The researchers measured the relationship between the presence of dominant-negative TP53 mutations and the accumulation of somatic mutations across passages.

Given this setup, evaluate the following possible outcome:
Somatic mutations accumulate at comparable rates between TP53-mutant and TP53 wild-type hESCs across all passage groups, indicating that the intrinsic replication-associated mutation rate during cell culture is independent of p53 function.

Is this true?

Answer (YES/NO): NO